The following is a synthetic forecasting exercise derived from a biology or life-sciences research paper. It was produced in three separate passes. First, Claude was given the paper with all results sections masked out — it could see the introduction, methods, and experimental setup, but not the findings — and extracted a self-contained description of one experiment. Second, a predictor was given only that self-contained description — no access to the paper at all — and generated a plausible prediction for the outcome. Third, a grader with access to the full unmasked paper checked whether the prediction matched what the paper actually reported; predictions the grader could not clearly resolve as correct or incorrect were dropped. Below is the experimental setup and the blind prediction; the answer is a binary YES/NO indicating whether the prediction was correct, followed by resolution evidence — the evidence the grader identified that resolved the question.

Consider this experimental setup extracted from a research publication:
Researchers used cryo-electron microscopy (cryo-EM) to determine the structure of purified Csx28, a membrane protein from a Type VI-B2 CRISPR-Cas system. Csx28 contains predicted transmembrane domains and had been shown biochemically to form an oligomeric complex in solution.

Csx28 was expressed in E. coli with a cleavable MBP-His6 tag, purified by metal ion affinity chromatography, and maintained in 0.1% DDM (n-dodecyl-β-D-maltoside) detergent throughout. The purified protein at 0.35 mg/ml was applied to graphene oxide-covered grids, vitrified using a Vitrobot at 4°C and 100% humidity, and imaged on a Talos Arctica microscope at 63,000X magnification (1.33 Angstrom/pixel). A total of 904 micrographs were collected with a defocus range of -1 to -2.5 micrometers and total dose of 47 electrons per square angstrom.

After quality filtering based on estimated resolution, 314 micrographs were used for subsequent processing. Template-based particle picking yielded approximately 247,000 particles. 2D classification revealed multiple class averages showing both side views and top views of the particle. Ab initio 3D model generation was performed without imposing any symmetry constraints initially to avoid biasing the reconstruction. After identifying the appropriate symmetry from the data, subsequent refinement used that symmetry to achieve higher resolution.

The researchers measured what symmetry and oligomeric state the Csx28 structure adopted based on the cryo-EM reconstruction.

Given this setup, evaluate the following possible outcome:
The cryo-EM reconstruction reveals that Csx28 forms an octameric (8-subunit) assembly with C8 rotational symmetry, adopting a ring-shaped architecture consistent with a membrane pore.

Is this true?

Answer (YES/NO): YES